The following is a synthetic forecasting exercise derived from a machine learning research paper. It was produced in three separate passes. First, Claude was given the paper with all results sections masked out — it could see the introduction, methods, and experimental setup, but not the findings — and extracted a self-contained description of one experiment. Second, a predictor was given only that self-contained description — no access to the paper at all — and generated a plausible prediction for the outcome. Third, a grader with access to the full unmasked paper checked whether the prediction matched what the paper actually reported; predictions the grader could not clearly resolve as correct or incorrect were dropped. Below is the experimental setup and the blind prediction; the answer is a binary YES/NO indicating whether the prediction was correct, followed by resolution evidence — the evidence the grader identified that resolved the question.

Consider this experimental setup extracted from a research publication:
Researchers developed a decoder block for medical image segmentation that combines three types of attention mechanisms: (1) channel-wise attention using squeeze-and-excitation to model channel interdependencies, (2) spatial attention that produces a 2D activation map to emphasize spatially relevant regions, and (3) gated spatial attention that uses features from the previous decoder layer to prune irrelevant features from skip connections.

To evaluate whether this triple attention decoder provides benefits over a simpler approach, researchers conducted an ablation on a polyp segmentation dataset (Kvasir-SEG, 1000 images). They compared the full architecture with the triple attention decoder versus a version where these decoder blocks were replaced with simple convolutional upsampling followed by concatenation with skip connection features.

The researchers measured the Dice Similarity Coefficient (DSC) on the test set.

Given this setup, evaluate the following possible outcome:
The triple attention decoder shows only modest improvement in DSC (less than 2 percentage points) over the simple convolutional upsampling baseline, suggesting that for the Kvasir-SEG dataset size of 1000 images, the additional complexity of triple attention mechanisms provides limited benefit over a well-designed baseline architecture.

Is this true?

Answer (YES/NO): YES